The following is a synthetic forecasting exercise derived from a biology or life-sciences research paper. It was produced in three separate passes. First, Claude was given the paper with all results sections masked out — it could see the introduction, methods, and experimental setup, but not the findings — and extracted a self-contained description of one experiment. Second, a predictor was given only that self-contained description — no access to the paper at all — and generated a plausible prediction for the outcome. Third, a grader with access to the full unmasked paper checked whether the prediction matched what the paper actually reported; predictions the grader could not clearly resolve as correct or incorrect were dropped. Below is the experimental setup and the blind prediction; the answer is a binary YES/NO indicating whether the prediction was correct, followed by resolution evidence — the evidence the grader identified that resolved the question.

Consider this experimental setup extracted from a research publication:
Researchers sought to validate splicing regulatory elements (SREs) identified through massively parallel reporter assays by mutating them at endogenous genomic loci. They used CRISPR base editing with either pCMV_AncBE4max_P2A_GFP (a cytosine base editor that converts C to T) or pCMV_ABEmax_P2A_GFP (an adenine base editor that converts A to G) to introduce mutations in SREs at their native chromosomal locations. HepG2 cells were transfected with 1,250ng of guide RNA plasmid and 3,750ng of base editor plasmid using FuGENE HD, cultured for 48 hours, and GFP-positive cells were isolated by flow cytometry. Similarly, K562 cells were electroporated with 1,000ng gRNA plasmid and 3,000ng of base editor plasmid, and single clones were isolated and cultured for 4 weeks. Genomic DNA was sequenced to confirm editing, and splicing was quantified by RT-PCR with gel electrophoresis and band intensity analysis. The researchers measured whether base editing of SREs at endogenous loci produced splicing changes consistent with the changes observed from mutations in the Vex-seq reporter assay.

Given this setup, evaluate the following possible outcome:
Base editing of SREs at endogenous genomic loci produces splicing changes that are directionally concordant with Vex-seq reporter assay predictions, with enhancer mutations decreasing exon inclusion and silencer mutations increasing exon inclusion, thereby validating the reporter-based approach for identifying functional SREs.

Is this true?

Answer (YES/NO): YES